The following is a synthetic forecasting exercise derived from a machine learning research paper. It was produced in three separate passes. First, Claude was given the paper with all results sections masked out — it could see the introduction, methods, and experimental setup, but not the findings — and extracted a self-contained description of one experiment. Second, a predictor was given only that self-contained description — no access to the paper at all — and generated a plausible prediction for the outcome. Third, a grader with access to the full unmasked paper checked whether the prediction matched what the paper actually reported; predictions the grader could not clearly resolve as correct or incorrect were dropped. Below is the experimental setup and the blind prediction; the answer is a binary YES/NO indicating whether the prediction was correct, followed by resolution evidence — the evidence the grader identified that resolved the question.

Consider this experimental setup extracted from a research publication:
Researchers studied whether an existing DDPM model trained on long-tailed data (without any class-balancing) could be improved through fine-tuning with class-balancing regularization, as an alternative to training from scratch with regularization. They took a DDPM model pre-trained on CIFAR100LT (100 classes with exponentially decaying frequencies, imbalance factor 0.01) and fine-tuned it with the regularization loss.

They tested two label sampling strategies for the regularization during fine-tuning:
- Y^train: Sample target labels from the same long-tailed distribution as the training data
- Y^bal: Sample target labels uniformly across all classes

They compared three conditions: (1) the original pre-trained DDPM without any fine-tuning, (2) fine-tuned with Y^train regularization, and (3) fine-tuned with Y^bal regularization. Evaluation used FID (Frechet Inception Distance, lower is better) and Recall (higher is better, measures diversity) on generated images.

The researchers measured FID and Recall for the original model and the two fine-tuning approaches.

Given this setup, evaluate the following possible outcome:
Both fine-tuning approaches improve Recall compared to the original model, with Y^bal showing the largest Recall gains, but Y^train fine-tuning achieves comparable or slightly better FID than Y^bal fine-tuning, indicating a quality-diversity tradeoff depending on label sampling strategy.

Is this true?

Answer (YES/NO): NO